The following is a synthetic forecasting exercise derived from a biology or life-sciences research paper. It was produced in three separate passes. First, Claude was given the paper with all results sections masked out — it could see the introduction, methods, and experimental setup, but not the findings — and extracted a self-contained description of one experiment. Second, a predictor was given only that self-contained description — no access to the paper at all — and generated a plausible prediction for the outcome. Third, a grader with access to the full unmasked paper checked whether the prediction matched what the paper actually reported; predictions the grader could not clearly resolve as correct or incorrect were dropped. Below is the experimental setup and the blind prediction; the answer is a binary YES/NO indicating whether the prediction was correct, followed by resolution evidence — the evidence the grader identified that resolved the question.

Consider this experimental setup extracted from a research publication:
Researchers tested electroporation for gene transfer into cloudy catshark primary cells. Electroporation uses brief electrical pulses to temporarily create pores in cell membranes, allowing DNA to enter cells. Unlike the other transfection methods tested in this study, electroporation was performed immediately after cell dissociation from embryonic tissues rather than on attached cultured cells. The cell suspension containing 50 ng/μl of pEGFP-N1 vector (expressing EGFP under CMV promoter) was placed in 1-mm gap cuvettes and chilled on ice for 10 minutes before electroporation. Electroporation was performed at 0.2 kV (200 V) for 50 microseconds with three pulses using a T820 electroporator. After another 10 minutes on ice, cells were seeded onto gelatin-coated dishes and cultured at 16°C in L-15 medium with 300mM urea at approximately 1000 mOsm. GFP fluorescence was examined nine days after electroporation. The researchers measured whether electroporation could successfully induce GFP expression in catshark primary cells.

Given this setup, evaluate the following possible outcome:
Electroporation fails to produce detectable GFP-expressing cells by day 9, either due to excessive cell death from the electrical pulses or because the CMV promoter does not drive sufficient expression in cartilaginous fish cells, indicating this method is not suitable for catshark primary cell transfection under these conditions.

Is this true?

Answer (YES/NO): NO